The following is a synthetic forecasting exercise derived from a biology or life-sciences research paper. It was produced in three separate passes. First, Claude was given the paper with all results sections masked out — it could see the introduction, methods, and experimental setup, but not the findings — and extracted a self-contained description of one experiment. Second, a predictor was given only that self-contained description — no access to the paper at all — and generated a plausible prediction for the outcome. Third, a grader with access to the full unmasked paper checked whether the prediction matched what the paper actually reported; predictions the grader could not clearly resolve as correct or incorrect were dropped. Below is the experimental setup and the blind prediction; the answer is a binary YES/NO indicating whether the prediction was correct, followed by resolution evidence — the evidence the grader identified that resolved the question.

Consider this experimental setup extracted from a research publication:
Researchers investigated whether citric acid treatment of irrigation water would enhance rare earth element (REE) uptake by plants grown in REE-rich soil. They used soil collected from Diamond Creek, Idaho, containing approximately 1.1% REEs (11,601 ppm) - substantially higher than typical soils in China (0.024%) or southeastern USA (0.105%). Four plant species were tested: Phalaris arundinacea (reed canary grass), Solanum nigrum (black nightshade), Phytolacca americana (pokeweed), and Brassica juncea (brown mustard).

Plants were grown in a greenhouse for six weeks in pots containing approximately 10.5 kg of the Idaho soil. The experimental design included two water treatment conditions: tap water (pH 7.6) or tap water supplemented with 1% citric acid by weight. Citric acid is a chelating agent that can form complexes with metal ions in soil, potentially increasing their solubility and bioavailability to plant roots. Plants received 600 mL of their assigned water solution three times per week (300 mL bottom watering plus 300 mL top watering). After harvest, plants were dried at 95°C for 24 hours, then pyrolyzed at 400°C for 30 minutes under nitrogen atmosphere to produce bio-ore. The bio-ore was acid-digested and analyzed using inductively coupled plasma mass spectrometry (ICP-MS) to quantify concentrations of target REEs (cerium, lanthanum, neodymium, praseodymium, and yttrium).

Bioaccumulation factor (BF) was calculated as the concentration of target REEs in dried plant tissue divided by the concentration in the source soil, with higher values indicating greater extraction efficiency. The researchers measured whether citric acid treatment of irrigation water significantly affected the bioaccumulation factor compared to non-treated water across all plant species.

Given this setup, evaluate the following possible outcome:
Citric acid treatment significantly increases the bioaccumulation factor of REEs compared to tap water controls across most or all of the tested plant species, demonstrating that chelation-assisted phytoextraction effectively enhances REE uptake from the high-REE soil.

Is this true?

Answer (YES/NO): NO